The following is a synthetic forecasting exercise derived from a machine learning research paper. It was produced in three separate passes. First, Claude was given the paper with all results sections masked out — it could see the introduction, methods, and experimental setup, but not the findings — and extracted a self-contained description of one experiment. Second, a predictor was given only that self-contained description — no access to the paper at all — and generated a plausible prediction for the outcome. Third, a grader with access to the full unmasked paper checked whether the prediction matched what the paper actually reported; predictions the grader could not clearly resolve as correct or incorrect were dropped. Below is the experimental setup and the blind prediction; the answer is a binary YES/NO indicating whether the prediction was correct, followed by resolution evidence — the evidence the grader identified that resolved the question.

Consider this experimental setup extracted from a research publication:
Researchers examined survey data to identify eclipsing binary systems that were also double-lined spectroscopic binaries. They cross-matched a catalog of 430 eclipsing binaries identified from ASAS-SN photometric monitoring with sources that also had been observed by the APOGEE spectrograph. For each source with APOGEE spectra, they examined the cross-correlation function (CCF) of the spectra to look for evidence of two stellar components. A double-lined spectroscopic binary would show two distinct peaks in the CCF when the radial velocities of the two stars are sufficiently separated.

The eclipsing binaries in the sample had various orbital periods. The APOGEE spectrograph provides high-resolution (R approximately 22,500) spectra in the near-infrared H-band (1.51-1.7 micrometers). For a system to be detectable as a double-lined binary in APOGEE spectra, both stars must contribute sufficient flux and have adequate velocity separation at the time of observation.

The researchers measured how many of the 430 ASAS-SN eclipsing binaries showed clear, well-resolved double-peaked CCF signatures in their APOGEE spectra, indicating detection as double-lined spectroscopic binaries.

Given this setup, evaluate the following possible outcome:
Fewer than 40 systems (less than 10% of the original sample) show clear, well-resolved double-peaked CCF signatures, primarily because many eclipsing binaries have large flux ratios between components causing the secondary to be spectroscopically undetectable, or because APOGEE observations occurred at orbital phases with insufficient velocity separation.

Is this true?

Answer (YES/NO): NO